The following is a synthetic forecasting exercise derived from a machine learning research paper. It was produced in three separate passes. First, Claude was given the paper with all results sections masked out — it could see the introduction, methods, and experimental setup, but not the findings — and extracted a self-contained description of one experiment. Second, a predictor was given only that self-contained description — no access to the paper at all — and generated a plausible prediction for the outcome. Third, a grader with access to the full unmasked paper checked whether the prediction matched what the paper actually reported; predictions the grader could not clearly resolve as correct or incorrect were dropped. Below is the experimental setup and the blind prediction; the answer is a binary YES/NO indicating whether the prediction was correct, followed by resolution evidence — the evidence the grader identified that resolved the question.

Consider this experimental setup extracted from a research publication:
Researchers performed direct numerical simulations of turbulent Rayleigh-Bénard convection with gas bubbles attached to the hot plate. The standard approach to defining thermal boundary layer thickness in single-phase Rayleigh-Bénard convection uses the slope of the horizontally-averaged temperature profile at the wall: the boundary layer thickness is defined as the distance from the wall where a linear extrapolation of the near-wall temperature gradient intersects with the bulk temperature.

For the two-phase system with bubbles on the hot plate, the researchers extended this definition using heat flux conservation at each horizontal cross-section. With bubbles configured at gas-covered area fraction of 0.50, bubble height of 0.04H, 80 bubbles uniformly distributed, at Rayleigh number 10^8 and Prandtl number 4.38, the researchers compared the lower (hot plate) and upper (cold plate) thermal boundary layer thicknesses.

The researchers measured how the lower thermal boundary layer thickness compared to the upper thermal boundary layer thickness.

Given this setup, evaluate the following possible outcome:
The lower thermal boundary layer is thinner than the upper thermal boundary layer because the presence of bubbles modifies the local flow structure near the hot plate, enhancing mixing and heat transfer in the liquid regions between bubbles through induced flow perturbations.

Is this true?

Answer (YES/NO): NO